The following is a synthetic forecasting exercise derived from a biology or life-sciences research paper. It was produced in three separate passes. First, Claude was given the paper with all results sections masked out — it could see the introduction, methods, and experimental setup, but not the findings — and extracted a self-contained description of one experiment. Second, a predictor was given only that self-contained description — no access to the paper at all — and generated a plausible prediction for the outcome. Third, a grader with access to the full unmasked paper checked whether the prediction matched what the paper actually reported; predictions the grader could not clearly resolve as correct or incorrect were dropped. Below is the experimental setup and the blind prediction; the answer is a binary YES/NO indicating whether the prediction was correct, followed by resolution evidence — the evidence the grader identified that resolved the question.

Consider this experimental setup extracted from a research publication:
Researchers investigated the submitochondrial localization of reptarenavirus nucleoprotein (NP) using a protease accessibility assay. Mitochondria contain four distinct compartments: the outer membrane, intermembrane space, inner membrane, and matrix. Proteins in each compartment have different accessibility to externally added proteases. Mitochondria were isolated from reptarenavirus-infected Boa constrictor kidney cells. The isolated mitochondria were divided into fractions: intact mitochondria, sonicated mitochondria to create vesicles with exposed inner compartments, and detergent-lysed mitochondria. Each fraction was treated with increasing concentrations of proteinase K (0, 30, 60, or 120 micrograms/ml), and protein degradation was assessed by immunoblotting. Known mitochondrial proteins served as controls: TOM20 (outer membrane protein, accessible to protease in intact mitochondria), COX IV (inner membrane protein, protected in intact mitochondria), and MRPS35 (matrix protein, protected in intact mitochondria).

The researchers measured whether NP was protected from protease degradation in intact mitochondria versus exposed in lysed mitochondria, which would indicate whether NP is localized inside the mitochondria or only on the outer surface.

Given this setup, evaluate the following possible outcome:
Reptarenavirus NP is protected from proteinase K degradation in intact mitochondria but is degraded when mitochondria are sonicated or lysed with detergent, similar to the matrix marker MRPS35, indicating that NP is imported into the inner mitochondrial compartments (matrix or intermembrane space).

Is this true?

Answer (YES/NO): YES